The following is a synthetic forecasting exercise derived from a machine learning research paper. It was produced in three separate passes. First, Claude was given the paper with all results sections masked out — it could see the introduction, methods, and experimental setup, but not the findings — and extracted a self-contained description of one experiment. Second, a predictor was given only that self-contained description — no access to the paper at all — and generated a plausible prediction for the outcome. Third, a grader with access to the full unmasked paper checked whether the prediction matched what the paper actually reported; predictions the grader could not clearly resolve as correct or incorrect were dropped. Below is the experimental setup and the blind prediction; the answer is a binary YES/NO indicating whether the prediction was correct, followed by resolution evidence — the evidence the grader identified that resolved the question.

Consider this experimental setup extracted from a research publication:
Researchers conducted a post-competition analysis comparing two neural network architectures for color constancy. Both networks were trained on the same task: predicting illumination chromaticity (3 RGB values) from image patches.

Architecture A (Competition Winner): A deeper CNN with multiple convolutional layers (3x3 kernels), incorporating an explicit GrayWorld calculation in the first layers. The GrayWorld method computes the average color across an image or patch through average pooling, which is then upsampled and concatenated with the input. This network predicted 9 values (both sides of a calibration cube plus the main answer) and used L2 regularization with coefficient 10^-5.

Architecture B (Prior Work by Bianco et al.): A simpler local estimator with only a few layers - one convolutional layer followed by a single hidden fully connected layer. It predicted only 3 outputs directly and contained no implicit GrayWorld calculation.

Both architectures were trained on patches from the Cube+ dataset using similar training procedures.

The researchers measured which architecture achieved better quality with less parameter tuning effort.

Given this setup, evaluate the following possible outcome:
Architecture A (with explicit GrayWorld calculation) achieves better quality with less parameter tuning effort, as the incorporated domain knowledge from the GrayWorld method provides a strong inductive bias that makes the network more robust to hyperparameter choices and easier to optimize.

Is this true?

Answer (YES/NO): NO